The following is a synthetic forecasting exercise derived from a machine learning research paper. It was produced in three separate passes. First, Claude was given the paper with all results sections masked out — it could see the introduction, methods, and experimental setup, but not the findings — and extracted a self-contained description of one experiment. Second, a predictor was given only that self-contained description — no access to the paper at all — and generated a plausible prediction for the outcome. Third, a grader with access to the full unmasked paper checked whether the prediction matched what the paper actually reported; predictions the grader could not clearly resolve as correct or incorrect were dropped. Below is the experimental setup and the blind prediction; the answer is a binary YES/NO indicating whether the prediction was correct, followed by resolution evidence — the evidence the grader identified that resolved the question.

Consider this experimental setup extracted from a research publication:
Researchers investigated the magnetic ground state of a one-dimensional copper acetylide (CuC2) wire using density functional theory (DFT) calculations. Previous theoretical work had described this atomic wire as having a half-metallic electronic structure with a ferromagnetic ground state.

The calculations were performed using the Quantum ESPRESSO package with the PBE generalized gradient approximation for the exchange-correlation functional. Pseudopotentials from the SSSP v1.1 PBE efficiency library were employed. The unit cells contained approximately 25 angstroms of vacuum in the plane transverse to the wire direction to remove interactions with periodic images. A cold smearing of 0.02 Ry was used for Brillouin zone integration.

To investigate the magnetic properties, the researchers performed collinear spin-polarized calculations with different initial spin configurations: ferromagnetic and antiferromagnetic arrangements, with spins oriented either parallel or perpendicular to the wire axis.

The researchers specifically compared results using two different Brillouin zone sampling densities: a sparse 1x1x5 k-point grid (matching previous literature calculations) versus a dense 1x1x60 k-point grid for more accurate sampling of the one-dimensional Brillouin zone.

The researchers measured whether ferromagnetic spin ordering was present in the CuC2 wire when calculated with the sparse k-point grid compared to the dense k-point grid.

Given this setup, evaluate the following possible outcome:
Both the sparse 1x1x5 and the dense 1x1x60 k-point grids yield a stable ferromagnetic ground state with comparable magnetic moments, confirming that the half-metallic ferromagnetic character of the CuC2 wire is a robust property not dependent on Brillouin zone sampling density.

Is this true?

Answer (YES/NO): NO